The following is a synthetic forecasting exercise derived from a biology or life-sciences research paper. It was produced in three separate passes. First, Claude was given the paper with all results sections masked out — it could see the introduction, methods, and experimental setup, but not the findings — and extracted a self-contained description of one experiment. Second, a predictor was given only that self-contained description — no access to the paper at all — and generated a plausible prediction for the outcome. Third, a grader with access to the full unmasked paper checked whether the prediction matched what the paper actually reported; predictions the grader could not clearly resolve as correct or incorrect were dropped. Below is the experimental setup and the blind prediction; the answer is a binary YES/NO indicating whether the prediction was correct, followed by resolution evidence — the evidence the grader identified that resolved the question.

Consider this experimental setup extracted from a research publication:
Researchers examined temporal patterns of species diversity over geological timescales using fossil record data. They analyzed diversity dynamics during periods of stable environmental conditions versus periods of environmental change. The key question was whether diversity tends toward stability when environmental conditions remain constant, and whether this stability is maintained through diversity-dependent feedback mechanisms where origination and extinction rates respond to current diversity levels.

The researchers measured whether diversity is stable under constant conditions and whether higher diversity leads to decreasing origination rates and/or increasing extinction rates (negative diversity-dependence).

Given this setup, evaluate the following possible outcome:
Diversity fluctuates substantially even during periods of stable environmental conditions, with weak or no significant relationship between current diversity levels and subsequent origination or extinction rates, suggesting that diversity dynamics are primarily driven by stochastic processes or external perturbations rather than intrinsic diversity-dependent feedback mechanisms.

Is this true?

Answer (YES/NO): NO